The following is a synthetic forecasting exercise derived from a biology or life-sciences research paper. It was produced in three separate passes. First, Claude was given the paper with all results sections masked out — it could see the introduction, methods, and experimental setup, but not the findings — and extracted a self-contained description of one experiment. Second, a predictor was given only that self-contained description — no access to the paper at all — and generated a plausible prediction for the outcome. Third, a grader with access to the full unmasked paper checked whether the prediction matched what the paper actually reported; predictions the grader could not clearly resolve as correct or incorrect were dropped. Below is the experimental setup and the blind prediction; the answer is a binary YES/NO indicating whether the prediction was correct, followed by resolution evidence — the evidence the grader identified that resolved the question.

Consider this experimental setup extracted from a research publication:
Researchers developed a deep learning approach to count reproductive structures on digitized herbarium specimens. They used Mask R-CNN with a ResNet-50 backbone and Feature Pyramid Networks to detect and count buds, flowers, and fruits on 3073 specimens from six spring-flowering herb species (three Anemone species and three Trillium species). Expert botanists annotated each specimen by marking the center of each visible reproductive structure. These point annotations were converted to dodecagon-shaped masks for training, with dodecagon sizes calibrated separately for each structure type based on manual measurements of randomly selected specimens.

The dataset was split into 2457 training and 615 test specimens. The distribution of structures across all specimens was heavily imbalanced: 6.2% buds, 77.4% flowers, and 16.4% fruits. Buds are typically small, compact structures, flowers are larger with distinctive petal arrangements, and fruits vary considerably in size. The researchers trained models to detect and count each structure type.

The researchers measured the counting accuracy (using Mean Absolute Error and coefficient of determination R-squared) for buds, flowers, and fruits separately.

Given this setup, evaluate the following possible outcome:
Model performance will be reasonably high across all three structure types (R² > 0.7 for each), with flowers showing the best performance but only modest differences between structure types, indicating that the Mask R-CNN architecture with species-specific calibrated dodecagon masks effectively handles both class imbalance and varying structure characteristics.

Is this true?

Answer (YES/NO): NO